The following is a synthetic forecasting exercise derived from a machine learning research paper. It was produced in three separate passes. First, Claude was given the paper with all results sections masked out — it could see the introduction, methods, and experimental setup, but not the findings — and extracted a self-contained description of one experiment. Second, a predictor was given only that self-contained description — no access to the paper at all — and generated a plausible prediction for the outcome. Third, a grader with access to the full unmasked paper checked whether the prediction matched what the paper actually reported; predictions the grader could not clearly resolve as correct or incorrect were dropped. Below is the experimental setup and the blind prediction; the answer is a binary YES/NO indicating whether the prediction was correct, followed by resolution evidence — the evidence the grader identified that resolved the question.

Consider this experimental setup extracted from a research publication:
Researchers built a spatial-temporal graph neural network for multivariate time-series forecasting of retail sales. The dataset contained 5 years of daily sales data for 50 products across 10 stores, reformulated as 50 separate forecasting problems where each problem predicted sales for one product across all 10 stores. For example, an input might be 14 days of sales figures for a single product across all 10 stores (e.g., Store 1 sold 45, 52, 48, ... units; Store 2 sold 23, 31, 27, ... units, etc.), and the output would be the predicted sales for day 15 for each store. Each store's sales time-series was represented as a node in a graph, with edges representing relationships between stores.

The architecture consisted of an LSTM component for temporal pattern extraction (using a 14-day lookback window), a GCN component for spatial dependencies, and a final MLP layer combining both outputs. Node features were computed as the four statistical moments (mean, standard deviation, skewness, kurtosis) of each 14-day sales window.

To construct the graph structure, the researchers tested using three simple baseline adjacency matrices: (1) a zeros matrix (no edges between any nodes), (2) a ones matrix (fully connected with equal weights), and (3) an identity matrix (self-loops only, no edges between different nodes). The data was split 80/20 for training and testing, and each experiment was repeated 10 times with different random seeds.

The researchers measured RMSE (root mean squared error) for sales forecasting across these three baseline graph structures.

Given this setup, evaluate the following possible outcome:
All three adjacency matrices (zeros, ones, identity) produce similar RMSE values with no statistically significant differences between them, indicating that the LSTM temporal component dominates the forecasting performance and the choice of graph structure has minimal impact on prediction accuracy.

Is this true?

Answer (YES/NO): NO